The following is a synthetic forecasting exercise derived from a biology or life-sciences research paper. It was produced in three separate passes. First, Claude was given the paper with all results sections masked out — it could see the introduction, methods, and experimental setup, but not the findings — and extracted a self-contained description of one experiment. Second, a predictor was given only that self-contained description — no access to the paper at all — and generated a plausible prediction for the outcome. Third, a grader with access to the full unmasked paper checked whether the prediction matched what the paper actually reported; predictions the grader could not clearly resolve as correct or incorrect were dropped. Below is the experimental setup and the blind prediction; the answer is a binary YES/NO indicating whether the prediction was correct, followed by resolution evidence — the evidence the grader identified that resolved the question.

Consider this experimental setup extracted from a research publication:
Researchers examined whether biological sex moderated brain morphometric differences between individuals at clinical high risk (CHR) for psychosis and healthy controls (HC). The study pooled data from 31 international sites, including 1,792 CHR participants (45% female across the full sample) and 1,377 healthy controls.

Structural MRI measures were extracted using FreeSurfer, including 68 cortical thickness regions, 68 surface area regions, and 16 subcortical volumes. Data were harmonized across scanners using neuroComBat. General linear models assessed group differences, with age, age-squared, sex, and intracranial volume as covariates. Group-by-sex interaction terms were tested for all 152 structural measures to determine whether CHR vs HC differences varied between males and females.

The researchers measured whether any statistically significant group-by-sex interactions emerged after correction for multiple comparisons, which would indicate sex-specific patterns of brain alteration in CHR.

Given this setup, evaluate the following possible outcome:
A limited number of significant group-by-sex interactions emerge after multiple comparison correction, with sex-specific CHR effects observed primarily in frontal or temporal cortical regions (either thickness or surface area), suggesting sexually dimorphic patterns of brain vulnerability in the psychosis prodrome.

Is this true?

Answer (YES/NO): NO